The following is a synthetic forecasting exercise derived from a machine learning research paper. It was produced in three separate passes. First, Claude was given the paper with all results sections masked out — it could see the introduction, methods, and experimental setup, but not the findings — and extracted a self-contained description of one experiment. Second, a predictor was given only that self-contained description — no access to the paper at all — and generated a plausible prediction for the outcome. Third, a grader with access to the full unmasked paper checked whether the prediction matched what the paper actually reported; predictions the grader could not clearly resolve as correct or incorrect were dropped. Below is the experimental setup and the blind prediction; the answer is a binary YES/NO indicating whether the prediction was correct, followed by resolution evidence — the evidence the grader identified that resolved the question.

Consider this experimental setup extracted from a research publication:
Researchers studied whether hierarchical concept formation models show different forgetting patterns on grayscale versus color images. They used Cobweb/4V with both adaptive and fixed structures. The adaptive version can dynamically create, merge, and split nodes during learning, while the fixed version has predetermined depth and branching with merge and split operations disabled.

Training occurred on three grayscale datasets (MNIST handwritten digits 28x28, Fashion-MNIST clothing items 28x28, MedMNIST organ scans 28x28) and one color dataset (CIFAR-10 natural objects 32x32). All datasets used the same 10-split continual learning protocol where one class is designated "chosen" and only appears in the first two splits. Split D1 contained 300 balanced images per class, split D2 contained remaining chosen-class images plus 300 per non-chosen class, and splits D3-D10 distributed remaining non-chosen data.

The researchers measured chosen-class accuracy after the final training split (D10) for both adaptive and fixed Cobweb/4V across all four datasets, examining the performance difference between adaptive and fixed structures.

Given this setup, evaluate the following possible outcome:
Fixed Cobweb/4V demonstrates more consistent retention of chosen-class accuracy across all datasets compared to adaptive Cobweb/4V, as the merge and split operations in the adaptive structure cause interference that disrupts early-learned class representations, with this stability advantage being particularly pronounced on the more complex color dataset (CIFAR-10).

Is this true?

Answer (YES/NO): NO